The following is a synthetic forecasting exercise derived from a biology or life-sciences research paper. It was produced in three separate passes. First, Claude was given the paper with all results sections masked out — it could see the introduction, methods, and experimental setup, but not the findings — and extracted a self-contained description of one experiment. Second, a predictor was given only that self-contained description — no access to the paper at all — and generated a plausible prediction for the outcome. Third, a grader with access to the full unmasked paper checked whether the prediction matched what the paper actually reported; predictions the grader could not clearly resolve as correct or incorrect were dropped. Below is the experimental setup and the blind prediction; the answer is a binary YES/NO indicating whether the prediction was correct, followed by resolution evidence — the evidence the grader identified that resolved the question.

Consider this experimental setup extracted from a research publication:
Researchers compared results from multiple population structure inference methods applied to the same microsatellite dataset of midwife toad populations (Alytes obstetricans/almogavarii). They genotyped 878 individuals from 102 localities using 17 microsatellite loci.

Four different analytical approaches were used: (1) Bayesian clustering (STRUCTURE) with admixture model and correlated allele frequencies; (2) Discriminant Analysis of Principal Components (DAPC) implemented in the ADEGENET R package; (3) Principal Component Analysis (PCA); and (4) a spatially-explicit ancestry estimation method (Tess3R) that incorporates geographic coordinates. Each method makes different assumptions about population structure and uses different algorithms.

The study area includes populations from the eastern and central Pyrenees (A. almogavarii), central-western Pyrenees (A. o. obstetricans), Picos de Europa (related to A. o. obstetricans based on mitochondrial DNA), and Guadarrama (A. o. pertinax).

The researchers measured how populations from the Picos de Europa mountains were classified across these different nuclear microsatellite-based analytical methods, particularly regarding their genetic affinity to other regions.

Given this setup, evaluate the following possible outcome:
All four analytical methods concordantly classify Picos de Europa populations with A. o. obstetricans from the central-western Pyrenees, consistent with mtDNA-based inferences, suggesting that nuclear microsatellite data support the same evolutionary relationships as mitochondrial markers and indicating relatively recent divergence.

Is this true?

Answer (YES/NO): NO